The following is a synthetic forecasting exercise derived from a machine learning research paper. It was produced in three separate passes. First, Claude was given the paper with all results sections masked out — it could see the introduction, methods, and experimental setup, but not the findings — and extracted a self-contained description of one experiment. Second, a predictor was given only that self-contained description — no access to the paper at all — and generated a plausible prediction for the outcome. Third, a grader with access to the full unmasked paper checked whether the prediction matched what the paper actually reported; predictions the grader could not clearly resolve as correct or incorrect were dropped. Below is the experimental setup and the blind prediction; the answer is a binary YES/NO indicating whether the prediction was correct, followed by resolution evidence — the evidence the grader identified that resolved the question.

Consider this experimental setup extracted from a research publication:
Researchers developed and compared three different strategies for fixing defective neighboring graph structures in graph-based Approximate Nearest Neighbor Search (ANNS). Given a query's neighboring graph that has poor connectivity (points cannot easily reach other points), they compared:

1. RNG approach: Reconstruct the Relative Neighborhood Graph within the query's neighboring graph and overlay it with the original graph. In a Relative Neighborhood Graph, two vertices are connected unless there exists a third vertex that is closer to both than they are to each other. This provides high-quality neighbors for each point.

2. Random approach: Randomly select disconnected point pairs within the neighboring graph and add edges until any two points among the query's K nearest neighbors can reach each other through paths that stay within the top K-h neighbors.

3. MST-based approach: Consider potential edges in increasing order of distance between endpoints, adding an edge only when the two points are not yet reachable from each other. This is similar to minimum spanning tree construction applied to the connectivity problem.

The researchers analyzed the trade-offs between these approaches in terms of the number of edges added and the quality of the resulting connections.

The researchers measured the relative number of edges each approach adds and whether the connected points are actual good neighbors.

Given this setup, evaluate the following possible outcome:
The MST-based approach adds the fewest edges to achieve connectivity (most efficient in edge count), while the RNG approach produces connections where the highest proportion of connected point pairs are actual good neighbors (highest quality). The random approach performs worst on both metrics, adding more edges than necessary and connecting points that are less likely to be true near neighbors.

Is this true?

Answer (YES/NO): NO